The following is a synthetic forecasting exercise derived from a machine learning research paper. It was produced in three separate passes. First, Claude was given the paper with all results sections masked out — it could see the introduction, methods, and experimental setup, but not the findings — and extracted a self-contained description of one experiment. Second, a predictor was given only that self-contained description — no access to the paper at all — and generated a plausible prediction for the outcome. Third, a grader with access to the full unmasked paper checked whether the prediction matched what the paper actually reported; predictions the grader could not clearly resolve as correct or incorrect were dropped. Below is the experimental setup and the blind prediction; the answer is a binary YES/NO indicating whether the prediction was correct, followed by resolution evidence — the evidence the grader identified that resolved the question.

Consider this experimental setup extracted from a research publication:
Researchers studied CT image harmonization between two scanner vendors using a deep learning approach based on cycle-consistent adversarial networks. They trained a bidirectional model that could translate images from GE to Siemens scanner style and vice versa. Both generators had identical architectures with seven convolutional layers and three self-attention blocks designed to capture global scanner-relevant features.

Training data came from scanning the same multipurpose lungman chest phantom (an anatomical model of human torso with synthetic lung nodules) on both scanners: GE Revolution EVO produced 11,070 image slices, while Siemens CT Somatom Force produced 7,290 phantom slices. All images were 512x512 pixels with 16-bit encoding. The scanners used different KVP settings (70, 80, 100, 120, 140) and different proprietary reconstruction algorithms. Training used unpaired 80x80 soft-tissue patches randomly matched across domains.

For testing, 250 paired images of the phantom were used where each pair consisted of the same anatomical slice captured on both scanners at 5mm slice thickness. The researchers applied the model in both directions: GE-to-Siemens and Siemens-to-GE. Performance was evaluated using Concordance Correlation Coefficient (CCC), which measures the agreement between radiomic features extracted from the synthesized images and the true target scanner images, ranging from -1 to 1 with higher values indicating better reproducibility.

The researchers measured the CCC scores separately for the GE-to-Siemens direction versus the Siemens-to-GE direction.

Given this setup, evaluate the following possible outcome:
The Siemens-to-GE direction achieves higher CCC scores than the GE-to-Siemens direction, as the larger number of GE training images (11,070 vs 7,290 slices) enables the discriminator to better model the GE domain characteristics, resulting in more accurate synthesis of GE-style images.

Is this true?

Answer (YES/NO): NO